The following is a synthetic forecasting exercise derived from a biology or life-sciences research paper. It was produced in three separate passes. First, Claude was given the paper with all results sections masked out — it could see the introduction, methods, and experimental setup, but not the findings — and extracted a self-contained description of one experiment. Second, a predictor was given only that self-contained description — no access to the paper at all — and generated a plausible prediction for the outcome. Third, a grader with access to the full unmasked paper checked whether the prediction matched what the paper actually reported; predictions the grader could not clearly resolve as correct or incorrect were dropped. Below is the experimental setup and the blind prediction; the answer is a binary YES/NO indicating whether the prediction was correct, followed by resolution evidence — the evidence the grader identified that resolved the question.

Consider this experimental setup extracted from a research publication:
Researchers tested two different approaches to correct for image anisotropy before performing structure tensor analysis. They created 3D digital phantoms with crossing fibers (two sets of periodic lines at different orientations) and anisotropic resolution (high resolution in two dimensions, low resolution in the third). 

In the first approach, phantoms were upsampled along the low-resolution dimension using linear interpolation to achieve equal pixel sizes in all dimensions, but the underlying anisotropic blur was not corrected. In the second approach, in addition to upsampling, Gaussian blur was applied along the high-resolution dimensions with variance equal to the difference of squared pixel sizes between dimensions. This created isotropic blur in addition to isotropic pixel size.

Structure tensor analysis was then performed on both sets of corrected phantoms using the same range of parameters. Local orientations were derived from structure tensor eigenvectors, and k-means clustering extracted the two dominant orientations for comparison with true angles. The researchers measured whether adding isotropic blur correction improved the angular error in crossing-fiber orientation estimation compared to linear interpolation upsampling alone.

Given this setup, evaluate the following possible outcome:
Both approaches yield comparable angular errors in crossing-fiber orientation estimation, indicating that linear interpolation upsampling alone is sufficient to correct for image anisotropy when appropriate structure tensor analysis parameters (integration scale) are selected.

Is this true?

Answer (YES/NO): NO